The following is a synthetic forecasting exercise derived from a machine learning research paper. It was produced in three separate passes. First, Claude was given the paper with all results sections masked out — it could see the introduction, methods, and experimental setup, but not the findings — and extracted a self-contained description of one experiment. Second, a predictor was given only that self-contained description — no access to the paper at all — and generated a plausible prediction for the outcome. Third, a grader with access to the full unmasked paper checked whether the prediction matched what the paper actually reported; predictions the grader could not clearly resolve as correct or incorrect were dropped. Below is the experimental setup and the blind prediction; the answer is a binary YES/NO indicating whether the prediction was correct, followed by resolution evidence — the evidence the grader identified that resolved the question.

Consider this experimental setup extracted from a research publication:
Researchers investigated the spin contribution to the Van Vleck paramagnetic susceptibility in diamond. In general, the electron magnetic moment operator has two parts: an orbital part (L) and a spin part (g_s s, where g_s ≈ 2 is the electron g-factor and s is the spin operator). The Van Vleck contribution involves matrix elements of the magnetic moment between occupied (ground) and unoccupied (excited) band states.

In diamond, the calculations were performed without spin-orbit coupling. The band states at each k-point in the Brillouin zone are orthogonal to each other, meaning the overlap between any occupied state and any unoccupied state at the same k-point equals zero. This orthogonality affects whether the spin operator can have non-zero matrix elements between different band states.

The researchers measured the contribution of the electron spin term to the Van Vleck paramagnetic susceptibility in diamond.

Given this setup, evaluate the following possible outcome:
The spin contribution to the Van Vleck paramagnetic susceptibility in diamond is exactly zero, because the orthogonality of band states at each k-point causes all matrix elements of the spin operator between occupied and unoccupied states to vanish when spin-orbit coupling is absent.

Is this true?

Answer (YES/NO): YES